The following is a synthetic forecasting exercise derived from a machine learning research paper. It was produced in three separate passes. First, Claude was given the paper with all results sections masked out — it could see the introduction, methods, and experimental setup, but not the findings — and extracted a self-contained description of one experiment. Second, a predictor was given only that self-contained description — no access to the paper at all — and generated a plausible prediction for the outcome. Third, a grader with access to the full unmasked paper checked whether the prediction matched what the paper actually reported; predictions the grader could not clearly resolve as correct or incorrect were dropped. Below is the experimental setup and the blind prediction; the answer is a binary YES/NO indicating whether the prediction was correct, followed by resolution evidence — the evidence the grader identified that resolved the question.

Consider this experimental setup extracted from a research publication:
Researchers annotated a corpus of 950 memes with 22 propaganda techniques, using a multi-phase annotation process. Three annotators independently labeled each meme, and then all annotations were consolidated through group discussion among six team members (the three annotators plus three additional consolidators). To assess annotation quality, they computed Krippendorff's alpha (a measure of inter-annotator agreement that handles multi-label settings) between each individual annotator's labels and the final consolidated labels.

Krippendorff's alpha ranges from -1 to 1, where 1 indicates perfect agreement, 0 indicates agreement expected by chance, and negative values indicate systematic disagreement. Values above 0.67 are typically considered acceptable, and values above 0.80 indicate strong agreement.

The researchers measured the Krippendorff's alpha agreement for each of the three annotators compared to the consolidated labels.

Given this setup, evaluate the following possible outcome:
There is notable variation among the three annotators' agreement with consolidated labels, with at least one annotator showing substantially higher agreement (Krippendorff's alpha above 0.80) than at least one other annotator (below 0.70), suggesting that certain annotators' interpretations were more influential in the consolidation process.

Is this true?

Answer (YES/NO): YES